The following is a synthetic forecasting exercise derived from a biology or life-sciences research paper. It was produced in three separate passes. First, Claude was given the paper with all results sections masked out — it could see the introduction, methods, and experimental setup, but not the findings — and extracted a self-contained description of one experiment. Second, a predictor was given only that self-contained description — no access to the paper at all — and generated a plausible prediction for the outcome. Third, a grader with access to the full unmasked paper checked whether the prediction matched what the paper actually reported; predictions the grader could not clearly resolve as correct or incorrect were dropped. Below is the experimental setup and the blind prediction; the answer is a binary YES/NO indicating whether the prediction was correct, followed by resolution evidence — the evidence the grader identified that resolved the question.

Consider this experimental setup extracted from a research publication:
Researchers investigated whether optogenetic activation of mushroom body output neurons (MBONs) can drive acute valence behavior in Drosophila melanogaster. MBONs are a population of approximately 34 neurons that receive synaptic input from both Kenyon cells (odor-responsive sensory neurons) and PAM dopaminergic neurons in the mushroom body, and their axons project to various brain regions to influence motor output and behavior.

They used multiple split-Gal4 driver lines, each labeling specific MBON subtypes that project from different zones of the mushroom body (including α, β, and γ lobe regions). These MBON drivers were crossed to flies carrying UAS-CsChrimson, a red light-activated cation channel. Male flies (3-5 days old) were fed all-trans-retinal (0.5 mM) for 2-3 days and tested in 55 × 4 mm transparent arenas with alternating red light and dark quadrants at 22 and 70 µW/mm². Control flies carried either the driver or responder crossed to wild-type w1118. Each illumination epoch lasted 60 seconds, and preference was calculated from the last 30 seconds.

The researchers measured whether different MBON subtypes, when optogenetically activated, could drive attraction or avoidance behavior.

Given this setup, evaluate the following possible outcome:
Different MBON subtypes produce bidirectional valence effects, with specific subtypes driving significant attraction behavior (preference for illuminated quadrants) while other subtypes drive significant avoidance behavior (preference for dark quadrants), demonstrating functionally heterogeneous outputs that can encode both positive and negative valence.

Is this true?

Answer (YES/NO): YES